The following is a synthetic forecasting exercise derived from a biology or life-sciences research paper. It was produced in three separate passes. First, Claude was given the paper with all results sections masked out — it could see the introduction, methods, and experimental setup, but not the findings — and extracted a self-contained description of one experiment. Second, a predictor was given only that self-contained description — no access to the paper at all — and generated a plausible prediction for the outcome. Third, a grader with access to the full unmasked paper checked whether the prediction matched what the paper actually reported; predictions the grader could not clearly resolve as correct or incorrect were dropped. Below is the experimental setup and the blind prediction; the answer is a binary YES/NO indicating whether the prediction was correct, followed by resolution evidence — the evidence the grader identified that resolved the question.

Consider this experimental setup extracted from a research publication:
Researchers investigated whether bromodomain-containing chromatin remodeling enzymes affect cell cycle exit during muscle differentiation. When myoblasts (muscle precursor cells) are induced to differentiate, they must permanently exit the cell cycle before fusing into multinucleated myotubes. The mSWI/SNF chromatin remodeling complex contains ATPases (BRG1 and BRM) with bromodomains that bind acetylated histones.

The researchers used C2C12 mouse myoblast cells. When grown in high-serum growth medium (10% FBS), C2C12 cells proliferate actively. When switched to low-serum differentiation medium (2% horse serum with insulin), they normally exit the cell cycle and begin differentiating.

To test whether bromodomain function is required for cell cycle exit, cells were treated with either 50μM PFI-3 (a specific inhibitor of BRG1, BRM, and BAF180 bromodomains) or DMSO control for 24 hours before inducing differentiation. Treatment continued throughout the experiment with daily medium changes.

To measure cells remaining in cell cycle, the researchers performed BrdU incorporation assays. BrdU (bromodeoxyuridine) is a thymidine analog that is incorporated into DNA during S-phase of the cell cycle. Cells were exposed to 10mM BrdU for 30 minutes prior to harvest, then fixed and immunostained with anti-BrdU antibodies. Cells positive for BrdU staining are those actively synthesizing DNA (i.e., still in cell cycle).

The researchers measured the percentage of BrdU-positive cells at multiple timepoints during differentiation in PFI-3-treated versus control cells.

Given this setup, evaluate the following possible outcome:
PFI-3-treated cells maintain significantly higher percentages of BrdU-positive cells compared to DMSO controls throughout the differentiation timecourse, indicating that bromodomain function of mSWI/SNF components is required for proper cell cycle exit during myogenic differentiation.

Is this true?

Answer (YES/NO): YES